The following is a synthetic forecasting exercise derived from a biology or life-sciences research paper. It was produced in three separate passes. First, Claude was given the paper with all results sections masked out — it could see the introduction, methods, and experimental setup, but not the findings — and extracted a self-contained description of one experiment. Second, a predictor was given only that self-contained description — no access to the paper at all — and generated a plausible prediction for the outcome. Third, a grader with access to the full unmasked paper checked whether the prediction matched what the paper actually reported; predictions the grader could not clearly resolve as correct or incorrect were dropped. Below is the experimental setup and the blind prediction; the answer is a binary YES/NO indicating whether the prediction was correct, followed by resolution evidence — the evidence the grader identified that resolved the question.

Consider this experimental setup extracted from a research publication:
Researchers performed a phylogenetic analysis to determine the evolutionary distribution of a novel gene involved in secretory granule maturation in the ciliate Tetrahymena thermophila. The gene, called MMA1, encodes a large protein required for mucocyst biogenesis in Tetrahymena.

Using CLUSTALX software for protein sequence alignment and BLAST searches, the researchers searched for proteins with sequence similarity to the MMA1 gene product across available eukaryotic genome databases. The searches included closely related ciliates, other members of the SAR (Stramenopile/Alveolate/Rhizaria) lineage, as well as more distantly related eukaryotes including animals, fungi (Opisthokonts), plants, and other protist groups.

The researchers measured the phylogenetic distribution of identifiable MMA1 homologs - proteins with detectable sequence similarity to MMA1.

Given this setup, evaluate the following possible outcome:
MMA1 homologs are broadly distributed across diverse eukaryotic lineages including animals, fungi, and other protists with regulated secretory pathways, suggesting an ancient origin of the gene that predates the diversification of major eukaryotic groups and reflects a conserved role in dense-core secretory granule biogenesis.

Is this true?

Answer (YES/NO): NO